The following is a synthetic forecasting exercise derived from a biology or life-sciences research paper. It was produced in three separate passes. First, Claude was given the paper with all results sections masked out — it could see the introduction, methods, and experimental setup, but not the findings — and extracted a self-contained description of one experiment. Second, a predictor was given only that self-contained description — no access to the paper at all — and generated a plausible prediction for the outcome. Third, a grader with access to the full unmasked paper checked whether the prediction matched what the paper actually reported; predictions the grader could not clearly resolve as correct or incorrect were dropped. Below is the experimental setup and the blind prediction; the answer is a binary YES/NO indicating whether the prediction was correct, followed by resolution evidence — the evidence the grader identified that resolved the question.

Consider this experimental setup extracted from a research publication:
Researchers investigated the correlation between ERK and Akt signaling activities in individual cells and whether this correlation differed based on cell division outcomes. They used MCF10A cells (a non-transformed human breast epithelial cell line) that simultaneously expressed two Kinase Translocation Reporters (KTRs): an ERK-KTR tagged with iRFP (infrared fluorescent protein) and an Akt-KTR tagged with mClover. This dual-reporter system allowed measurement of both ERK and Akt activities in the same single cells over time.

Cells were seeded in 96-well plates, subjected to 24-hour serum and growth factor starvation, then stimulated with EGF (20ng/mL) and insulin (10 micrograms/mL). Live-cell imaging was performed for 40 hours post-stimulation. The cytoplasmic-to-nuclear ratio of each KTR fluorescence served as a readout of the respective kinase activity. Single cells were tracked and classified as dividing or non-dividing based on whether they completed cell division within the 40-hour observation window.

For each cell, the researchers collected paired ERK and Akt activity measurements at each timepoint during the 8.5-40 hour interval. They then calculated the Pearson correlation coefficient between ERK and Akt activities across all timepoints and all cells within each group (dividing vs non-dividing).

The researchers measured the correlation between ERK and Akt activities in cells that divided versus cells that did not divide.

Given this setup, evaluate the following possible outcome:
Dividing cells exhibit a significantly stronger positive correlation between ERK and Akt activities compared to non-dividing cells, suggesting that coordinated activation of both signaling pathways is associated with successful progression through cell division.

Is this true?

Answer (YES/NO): NO